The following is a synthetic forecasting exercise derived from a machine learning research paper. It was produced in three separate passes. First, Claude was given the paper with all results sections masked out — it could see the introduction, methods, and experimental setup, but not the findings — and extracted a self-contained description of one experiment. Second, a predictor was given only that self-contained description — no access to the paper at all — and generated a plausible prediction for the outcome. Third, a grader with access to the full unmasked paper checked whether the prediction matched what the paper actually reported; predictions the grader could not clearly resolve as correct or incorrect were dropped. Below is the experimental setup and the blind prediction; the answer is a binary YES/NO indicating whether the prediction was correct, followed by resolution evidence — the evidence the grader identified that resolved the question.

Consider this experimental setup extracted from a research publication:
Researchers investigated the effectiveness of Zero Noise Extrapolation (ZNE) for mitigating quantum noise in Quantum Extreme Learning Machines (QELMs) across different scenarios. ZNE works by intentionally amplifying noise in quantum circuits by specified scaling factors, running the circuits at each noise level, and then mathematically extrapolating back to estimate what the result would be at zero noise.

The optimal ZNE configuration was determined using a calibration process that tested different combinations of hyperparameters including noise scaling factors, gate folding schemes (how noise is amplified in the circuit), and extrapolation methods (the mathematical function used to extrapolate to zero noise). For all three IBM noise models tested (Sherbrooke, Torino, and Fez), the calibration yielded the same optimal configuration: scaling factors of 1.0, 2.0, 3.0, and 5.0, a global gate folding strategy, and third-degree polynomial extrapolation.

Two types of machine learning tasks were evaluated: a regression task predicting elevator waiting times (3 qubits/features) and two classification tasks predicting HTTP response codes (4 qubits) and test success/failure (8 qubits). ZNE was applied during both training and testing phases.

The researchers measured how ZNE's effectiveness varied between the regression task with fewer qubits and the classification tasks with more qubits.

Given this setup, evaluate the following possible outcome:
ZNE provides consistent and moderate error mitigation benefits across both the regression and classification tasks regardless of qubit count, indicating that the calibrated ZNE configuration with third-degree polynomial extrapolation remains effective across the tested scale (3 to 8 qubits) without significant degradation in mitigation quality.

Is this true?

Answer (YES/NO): NO